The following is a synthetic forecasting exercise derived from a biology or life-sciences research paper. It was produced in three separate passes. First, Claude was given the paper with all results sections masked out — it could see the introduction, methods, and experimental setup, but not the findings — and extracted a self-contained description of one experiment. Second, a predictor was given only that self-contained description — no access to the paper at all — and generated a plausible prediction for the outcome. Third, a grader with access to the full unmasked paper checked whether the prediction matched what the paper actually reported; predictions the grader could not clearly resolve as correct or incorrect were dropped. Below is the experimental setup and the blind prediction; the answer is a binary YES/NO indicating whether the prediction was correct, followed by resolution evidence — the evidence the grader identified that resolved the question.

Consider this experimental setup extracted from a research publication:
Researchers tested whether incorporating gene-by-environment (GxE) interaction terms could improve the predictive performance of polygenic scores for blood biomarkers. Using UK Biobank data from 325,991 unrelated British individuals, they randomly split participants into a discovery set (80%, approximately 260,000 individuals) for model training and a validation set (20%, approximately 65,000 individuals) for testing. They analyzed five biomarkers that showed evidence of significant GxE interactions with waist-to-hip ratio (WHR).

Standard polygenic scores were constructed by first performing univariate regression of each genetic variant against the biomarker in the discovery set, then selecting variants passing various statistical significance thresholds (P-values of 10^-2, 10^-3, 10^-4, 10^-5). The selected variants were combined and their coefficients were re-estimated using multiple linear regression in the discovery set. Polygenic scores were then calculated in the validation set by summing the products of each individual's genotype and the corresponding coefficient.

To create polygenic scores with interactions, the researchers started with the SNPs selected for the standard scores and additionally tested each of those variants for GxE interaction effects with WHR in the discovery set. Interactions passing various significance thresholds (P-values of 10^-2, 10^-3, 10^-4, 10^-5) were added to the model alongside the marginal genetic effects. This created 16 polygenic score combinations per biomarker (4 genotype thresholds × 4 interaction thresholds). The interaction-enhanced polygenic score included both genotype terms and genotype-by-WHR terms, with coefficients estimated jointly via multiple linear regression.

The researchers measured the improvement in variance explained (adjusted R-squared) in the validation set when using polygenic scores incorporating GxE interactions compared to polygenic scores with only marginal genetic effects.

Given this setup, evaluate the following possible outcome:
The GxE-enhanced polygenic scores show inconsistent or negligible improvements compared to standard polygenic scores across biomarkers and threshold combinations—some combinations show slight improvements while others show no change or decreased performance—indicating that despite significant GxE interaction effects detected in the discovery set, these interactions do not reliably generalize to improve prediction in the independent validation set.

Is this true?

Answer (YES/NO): NO